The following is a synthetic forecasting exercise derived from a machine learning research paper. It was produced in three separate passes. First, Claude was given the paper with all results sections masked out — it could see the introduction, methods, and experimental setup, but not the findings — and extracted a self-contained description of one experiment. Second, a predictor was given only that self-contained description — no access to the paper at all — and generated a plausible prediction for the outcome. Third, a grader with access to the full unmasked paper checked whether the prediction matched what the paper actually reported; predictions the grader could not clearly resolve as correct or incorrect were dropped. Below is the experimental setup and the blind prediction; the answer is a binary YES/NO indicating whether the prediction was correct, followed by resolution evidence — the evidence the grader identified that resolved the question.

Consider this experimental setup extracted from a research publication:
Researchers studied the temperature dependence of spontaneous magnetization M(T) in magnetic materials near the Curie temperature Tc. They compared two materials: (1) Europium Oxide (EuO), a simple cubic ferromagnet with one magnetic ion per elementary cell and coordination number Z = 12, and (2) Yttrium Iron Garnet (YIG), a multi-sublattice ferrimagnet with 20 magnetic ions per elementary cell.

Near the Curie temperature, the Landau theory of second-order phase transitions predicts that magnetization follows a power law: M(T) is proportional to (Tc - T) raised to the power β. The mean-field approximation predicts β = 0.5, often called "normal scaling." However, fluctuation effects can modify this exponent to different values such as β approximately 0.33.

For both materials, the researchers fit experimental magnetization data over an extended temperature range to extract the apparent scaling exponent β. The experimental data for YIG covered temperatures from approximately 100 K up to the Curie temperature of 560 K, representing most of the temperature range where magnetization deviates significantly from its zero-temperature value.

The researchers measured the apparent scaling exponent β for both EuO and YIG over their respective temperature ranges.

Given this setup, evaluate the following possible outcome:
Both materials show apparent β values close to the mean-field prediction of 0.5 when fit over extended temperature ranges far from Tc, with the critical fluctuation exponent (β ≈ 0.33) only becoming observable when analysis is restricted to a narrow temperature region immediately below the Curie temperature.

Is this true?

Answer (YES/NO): NO